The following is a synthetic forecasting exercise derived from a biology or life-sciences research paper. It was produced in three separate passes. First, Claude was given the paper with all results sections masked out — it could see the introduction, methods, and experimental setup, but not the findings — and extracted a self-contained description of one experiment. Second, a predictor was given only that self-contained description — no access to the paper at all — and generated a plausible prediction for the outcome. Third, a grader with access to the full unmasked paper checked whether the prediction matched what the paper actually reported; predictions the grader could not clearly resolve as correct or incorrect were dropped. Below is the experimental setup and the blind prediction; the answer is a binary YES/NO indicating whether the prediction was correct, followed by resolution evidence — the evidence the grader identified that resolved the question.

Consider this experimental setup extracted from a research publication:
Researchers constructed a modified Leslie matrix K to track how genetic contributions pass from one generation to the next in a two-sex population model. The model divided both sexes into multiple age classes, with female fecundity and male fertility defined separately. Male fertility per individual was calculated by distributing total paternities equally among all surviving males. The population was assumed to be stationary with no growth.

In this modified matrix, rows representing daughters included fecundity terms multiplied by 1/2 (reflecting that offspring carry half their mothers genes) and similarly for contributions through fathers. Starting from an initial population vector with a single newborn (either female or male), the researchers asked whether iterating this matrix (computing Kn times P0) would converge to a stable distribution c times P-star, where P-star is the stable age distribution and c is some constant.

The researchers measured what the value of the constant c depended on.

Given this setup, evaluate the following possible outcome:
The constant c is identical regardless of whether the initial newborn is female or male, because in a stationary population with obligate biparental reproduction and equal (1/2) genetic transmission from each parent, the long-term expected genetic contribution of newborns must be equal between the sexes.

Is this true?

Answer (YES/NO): YES